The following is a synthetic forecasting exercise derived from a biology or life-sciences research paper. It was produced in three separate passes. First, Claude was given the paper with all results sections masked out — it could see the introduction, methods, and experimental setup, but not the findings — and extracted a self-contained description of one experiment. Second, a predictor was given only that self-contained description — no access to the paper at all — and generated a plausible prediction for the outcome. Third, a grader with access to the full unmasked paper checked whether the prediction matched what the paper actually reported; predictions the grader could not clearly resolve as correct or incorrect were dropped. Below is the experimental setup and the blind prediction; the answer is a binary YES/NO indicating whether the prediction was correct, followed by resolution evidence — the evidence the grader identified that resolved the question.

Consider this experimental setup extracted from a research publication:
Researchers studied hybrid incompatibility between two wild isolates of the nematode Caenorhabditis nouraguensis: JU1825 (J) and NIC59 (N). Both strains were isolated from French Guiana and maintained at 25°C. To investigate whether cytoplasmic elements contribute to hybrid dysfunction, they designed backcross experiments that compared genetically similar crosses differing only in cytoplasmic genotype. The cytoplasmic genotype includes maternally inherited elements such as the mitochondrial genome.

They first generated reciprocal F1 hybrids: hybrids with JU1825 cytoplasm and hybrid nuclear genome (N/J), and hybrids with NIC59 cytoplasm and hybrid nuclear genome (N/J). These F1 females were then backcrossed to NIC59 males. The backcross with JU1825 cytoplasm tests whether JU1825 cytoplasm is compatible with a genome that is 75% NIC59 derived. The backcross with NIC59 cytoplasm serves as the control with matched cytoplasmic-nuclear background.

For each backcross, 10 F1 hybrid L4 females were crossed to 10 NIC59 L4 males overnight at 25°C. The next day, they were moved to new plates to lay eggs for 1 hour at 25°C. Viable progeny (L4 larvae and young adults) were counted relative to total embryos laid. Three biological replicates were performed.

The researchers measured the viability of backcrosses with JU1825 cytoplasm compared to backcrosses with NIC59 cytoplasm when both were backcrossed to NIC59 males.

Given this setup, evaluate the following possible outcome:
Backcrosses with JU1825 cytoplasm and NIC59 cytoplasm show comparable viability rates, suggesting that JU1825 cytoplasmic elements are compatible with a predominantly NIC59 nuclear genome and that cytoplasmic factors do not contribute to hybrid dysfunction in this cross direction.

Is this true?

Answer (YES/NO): NO